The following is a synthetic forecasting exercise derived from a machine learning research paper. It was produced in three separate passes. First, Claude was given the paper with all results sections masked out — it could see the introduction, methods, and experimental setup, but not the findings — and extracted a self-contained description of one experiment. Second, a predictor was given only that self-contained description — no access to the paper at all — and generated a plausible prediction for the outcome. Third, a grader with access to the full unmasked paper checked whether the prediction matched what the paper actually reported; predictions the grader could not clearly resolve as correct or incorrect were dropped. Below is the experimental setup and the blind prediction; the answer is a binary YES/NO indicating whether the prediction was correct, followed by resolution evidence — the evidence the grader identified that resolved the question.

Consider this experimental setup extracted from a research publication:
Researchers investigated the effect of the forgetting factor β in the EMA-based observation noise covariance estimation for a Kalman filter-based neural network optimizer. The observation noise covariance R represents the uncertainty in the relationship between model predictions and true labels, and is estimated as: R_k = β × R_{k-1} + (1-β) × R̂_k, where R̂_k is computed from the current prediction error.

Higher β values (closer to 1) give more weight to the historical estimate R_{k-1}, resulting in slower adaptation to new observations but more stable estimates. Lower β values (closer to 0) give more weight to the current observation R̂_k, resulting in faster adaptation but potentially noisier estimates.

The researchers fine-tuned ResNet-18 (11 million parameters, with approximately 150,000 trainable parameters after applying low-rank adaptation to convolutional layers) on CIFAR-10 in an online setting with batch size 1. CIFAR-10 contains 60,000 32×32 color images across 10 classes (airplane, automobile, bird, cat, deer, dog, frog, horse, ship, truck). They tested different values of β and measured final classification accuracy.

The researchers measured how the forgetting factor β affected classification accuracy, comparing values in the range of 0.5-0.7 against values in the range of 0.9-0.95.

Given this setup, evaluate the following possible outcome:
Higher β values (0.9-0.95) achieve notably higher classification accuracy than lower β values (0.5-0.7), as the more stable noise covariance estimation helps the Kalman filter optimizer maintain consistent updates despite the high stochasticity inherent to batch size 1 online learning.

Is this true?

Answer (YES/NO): YES